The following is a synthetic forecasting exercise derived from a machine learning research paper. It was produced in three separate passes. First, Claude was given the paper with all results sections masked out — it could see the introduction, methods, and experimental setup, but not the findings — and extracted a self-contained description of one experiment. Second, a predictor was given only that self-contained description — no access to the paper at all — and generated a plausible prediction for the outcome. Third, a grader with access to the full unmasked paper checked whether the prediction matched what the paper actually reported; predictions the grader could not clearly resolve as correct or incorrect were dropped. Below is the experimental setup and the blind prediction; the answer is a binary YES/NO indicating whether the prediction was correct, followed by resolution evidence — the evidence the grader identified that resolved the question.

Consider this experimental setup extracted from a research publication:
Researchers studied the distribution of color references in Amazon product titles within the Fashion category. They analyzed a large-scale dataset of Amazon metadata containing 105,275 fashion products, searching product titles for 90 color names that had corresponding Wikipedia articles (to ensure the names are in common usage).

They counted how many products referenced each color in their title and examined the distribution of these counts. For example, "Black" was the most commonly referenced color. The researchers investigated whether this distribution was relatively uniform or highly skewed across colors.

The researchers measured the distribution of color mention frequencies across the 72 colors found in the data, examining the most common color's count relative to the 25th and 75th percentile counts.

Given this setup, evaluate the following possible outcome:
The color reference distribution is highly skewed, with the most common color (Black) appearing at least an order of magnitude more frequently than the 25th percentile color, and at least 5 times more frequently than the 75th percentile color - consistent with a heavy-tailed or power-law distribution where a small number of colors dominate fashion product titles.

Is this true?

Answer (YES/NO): YES